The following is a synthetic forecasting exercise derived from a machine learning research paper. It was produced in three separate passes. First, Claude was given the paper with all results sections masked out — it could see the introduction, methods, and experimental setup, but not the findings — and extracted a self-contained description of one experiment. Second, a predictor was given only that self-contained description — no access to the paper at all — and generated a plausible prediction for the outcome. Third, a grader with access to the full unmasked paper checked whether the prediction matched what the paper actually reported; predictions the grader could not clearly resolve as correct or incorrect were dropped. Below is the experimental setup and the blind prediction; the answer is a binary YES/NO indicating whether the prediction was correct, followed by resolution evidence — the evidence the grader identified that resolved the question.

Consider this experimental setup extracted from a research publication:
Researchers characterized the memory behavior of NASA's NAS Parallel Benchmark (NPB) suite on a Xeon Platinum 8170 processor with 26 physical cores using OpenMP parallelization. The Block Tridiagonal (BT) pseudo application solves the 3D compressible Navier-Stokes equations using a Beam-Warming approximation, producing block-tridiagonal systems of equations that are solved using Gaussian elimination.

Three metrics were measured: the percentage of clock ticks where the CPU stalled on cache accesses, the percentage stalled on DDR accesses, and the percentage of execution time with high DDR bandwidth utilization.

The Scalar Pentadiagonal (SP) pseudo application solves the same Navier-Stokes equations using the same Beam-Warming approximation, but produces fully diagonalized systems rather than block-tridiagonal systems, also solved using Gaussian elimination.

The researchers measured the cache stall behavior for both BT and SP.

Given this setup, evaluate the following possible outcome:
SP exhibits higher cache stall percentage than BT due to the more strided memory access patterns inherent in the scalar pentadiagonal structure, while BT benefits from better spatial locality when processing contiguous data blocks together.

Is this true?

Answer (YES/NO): YES